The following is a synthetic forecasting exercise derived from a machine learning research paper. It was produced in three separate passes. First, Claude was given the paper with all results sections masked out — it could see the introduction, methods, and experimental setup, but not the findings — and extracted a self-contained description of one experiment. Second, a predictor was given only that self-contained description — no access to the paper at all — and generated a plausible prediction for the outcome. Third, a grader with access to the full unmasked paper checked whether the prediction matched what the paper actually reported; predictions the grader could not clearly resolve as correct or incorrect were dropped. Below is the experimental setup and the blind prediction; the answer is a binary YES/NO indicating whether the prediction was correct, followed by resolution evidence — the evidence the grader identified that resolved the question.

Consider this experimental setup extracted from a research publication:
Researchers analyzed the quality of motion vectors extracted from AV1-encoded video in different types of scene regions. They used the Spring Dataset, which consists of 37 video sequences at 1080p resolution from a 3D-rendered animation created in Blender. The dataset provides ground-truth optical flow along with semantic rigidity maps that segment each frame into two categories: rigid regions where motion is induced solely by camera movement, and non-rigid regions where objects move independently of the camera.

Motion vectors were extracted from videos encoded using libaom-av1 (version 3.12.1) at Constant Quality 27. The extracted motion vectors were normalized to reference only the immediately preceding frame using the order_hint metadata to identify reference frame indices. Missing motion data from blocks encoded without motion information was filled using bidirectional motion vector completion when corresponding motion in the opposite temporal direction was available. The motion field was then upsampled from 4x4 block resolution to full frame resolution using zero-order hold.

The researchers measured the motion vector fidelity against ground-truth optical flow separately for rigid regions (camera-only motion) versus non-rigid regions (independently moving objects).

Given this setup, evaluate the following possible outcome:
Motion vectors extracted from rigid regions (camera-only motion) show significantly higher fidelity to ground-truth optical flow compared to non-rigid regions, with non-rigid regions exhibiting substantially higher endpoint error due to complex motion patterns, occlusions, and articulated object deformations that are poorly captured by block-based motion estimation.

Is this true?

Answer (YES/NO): YES